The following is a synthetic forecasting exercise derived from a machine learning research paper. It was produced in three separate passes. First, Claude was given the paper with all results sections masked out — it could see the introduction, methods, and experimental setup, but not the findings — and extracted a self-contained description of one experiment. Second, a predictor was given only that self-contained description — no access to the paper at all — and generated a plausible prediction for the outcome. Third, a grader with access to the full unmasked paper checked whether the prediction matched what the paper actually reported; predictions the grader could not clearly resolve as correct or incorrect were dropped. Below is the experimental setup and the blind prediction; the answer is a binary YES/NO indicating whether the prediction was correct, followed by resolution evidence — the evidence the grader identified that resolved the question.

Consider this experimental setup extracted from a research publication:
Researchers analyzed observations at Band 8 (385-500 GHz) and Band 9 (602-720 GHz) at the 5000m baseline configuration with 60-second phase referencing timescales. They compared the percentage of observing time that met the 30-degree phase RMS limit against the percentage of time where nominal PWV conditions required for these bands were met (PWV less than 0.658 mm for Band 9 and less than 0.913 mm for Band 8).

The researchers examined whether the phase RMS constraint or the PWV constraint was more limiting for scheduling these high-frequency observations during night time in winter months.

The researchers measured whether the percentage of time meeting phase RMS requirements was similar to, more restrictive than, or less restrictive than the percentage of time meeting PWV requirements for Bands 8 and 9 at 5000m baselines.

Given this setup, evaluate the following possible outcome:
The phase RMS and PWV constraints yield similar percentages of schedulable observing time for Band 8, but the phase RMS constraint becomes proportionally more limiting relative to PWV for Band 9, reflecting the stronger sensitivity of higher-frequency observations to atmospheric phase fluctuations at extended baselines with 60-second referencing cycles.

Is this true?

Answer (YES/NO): NO